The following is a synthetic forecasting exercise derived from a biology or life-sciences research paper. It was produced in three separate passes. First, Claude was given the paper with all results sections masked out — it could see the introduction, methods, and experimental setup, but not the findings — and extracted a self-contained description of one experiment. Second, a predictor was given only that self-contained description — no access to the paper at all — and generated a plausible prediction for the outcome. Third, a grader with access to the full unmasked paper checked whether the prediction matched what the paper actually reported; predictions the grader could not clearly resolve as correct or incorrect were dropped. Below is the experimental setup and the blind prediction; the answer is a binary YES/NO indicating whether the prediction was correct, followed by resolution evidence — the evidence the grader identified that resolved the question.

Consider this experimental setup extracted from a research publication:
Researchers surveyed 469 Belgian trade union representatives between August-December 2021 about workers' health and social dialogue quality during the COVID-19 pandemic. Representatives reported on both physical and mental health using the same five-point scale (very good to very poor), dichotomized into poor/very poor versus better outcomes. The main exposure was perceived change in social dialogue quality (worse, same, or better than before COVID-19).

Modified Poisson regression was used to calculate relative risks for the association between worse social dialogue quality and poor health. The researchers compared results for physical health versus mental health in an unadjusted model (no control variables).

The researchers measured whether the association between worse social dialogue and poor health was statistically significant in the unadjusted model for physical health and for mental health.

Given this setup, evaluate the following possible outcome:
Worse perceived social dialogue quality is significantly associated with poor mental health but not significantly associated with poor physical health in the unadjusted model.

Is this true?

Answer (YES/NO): YES